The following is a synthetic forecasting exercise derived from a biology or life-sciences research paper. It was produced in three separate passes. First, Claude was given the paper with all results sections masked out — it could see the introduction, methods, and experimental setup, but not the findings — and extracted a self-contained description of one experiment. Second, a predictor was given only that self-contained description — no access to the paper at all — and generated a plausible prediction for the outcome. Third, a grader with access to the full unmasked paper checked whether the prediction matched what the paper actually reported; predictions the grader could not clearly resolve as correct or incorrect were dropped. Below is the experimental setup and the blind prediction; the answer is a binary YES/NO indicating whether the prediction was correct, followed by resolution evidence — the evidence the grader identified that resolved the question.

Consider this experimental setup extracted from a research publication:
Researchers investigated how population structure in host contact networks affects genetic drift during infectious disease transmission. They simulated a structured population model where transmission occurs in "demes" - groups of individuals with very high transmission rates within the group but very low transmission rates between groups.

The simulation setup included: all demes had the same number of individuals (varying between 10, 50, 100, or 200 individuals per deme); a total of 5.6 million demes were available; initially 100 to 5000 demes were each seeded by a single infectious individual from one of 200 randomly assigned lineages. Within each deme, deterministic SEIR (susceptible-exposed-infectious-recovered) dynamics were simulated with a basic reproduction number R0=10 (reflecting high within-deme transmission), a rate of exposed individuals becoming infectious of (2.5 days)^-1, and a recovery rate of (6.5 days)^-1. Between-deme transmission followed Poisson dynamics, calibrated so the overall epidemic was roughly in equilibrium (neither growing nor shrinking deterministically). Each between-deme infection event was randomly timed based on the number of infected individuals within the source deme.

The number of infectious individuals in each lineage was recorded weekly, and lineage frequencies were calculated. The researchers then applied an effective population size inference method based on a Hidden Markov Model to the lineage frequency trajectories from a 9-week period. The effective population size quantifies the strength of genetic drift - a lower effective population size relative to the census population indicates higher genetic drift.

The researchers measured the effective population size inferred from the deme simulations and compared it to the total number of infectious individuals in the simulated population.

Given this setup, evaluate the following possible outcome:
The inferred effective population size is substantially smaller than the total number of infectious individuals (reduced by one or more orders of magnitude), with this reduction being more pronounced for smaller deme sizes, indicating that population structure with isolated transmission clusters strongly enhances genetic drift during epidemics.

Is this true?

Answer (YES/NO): NO